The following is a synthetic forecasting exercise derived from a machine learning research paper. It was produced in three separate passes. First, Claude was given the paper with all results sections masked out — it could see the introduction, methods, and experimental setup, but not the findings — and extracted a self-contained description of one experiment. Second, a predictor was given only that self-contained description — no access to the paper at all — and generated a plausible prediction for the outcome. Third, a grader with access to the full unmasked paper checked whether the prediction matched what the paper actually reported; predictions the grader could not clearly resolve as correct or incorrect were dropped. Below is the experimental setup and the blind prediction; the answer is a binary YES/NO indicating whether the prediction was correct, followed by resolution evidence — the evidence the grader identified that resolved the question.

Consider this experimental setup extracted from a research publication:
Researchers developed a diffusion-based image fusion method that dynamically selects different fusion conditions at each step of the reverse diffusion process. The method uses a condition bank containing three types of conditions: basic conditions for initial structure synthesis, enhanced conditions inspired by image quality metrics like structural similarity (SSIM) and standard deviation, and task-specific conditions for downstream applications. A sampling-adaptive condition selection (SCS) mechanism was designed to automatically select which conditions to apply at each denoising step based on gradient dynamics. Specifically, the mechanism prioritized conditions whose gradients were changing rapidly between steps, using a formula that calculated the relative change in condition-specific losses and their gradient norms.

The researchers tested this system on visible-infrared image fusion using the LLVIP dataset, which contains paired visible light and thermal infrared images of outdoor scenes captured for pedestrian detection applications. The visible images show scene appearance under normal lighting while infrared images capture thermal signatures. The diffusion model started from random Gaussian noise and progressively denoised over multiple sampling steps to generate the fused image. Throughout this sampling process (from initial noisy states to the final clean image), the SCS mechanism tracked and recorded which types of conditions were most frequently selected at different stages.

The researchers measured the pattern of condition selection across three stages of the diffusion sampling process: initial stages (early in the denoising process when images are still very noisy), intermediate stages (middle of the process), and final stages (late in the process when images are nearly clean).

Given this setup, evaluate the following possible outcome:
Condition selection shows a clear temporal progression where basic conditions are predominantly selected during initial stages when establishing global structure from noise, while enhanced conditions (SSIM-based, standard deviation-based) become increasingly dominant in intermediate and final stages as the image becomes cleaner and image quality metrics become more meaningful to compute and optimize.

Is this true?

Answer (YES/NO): NO